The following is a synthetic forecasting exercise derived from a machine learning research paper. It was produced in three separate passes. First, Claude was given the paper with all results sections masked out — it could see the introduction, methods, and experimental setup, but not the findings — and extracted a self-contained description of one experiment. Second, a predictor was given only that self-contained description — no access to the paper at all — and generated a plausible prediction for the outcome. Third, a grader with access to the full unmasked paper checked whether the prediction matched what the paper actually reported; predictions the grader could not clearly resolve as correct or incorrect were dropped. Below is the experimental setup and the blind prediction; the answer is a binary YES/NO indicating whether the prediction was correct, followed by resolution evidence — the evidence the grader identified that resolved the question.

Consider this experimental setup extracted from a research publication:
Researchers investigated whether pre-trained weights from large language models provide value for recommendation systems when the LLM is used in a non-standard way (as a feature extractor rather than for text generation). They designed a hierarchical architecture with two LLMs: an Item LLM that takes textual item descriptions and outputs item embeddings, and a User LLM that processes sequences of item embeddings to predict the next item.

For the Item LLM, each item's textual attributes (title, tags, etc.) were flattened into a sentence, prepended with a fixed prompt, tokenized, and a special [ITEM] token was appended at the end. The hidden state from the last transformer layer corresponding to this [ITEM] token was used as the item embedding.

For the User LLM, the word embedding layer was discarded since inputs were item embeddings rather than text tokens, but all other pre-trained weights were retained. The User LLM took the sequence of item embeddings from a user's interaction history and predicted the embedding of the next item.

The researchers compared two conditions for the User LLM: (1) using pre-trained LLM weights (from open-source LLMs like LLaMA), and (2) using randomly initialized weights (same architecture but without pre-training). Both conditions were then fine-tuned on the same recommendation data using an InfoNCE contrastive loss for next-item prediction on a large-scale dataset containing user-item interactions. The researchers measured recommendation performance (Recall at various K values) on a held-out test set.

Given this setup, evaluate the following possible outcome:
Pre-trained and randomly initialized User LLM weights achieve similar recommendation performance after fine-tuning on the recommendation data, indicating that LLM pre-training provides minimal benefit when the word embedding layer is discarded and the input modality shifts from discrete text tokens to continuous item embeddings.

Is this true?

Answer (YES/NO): NO